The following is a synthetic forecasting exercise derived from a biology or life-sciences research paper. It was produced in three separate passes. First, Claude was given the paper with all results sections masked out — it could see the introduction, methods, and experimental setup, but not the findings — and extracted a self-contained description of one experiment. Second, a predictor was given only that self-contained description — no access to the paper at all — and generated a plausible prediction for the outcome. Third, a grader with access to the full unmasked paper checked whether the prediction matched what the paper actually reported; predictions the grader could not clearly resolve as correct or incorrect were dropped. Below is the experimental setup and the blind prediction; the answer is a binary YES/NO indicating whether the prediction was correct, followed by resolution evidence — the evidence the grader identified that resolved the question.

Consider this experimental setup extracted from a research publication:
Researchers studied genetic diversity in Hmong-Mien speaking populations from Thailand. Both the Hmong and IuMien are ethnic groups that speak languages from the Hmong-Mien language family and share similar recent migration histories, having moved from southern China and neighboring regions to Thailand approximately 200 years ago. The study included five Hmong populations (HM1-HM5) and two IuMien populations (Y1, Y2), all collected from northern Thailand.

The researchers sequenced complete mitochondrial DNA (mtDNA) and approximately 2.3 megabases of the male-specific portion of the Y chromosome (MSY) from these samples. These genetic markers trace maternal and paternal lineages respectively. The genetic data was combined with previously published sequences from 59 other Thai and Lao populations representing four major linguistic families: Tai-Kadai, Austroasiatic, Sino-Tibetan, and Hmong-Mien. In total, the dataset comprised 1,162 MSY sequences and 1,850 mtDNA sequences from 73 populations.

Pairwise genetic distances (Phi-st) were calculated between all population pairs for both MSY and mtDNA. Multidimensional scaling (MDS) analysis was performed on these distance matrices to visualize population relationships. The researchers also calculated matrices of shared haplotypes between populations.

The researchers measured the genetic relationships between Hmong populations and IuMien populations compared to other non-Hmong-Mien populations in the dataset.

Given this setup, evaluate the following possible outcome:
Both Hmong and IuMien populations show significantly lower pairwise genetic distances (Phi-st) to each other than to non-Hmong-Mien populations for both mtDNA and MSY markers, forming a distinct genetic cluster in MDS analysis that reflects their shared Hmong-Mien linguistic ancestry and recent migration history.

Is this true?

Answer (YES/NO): NO